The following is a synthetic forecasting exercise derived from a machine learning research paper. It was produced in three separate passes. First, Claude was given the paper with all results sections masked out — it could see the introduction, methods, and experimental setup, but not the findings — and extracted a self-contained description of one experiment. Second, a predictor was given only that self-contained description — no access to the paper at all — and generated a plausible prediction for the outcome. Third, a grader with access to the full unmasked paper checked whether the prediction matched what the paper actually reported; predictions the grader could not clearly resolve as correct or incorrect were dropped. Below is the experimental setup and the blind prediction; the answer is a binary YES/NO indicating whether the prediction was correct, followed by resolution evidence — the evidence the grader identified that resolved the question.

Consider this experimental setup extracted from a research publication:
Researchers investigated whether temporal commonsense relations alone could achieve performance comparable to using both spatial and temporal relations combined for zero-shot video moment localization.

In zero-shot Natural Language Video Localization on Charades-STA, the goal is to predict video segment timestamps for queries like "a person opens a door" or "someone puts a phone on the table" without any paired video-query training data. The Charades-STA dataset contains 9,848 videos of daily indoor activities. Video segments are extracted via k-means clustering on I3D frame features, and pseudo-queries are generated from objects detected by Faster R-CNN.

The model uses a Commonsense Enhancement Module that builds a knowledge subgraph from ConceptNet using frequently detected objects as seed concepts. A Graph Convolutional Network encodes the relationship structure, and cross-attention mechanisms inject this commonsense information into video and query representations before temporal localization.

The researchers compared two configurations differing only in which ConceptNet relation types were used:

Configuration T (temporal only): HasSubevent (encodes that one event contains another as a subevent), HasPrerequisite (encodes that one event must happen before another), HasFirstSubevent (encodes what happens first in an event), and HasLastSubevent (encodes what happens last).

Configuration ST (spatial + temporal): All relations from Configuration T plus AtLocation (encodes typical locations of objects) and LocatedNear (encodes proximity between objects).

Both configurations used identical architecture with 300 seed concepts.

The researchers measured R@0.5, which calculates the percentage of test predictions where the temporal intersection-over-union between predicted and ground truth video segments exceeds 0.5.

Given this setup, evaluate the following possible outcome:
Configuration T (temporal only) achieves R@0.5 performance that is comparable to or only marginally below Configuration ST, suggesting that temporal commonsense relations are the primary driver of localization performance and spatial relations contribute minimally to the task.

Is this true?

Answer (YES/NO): NO